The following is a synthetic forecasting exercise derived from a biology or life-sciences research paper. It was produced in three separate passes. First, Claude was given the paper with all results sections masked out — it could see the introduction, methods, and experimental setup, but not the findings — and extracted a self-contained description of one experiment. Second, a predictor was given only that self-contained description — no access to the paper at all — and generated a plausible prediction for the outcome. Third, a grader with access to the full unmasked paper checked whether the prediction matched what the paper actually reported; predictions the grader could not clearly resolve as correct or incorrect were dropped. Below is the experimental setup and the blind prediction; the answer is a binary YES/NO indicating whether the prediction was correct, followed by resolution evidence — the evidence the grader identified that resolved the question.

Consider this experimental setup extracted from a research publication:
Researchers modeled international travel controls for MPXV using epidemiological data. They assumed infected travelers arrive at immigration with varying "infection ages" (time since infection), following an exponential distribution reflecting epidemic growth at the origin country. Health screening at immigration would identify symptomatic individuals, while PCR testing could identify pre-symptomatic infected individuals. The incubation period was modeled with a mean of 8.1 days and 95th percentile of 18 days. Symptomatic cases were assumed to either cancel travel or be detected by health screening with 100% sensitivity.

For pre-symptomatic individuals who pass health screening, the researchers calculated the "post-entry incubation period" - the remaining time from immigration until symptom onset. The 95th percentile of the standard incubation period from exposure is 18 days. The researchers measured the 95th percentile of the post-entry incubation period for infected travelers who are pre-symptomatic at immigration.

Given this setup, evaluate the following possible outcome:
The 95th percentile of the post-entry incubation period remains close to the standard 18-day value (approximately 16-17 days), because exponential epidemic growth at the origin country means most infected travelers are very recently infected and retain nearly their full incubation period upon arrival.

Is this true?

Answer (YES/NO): NO